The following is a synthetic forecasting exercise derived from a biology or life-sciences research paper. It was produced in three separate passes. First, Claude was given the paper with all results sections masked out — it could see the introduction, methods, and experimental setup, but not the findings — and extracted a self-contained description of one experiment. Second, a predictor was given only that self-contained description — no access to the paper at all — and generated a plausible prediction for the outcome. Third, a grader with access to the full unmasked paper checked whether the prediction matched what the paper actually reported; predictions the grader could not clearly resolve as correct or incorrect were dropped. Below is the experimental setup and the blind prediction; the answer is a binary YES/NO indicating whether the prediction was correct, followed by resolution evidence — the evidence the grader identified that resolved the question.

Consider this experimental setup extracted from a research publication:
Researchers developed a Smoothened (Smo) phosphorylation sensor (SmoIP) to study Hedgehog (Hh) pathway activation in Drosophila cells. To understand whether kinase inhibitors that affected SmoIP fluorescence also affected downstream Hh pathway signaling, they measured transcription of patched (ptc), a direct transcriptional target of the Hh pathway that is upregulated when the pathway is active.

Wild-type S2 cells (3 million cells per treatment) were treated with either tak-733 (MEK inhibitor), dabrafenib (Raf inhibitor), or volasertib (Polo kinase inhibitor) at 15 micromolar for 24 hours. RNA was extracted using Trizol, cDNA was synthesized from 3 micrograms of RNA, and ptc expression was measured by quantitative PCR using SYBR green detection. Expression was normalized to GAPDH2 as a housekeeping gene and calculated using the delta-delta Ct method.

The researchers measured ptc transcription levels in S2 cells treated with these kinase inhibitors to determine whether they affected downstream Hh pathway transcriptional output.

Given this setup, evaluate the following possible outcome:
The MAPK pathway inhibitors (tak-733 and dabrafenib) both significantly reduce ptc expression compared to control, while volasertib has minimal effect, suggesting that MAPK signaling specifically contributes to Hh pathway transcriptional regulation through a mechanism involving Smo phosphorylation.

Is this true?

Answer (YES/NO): NO